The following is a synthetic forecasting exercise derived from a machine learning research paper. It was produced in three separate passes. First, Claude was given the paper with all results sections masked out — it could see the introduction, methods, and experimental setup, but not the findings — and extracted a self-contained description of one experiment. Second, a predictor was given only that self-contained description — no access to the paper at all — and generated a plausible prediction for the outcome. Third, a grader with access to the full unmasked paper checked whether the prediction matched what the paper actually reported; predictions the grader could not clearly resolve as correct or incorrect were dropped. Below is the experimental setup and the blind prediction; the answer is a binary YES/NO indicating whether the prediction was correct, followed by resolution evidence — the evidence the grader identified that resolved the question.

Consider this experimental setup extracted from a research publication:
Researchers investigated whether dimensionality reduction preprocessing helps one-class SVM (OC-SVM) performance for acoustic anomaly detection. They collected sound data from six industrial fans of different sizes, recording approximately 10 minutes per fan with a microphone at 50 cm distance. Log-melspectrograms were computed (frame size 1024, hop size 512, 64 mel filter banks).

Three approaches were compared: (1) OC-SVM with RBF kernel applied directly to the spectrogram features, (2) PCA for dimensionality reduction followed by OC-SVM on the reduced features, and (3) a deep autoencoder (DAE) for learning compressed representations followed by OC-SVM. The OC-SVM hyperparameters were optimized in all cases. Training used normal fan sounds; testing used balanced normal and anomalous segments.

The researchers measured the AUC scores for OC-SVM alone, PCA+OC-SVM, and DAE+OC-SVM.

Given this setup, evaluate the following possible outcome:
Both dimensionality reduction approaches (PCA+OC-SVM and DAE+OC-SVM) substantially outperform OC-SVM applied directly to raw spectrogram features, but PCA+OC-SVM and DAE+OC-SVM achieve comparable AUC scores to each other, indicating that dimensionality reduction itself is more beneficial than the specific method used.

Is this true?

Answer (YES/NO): NO